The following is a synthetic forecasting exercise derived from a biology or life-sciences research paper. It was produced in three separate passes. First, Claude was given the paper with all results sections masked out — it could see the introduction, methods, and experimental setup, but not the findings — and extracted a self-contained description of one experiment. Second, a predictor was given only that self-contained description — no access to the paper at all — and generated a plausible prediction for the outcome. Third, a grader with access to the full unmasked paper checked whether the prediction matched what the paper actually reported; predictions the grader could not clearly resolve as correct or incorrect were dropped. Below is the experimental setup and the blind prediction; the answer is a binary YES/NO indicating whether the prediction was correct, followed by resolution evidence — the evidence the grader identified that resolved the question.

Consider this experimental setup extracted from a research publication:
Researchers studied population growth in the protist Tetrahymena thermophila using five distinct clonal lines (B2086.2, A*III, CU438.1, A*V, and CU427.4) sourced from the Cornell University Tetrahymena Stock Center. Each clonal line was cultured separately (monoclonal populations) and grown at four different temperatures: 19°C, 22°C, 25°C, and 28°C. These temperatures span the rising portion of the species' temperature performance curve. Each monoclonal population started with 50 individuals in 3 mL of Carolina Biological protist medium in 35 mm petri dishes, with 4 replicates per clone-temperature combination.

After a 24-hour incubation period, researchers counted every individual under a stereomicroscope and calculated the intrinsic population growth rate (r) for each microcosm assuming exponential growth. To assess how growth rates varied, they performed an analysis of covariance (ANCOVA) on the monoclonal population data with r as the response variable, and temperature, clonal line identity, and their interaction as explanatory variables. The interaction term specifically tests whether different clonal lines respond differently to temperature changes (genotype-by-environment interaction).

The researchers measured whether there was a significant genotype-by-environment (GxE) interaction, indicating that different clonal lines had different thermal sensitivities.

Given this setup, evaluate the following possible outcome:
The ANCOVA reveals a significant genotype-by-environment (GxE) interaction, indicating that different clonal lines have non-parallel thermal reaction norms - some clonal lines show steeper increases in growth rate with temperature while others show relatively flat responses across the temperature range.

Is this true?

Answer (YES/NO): YES